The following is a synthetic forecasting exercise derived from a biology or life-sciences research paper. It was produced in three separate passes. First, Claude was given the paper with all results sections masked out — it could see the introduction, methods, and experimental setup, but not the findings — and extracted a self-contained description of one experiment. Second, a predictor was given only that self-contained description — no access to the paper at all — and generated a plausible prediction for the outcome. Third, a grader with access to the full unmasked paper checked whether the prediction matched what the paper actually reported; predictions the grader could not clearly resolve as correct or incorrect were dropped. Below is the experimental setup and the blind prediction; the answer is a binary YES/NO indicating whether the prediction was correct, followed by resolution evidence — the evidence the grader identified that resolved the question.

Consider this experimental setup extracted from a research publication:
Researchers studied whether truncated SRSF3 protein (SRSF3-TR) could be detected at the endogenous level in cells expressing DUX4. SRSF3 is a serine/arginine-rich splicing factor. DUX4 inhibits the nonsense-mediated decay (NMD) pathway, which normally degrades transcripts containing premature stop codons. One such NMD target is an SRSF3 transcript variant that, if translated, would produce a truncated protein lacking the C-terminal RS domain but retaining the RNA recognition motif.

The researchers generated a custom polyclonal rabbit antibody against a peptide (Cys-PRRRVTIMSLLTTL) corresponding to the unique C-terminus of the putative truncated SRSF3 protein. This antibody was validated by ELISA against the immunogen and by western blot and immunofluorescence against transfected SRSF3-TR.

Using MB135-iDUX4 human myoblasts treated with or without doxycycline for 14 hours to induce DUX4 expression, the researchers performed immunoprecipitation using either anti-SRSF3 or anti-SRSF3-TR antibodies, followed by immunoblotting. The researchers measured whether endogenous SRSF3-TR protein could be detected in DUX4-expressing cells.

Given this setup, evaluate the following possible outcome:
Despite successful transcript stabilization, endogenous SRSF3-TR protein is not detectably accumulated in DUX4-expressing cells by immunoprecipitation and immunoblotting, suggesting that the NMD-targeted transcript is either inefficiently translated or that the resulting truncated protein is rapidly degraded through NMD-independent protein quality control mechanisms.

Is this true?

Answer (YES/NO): NO